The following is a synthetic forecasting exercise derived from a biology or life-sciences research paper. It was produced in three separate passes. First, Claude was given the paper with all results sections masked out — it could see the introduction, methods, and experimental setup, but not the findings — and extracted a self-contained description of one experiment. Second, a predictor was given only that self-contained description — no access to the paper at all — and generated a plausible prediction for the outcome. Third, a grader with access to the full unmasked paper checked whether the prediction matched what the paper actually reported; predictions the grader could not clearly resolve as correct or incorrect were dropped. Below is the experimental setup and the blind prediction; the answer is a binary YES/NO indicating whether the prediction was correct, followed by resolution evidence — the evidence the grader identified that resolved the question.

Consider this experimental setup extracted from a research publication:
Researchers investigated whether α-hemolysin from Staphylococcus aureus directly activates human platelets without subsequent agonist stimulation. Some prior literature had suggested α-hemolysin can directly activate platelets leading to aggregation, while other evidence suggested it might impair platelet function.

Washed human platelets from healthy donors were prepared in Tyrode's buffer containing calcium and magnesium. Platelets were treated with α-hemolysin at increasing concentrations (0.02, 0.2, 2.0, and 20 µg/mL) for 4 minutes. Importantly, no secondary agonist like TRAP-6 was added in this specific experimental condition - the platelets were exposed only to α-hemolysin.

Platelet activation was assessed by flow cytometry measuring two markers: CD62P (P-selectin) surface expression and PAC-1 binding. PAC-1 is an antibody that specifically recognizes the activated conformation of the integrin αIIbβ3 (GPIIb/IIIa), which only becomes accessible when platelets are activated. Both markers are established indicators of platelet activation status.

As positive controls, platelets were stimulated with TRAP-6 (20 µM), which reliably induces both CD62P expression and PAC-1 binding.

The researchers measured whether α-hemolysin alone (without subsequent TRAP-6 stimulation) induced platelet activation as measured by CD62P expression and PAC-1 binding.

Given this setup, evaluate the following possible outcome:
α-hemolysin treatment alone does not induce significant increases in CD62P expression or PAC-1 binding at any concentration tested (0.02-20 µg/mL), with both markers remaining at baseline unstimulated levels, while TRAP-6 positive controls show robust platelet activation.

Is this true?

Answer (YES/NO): NO